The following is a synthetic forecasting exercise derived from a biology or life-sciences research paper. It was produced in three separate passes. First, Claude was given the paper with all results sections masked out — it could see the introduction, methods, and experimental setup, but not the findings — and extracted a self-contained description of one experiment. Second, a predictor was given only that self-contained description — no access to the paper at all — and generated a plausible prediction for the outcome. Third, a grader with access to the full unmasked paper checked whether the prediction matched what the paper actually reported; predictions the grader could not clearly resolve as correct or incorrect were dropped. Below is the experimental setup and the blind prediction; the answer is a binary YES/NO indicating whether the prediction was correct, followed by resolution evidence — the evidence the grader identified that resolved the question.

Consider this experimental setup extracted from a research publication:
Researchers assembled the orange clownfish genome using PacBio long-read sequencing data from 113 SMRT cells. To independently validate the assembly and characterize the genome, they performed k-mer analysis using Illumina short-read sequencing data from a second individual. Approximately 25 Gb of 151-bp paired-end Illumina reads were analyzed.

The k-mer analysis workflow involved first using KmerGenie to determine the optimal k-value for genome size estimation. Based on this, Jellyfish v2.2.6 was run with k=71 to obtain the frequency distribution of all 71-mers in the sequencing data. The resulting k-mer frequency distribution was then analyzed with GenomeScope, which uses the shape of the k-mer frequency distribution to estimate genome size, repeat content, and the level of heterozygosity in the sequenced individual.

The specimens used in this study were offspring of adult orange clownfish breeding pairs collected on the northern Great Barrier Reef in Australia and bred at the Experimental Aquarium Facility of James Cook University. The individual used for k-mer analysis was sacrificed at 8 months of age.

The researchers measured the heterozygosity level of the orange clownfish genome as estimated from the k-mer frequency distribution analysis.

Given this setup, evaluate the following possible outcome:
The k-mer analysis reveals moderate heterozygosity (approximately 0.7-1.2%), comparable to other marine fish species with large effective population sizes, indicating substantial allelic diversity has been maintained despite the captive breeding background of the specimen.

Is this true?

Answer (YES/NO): NO